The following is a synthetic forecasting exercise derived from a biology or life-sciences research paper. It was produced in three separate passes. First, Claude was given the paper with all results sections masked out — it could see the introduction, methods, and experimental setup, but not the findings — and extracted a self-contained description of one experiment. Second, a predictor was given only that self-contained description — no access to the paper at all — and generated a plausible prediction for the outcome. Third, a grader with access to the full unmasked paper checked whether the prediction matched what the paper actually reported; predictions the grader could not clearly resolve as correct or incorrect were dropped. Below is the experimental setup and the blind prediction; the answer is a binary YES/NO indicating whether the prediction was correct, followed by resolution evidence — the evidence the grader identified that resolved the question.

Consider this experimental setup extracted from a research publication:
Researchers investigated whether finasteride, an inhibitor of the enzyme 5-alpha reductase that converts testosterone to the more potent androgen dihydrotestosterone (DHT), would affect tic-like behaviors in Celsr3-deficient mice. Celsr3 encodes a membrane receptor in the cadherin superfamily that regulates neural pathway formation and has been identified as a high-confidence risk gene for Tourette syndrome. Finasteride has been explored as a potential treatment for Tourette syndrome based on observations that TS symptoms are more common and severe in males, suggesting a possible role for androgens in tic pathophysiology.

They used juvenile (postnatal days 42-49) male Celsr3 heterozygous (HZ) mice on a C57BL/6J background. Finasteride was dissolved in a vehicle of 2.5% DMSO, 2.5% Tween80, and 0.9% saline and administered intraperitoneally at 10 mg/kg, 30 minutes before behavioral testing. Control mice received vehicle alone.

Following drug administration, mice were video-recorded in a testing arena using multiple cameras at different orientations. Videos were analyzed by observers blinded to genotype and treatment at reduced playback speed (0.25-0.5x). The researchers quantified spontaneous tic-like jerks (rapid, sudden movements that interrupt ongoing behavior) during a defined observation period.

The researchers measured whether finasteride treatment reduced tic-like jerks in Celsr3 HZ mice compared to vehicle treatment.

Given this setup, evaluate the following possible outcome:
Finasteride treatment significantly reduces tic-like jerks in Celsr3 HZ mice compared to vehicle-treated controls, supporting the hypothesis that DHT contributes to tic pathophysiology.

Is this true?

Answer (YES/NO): YES